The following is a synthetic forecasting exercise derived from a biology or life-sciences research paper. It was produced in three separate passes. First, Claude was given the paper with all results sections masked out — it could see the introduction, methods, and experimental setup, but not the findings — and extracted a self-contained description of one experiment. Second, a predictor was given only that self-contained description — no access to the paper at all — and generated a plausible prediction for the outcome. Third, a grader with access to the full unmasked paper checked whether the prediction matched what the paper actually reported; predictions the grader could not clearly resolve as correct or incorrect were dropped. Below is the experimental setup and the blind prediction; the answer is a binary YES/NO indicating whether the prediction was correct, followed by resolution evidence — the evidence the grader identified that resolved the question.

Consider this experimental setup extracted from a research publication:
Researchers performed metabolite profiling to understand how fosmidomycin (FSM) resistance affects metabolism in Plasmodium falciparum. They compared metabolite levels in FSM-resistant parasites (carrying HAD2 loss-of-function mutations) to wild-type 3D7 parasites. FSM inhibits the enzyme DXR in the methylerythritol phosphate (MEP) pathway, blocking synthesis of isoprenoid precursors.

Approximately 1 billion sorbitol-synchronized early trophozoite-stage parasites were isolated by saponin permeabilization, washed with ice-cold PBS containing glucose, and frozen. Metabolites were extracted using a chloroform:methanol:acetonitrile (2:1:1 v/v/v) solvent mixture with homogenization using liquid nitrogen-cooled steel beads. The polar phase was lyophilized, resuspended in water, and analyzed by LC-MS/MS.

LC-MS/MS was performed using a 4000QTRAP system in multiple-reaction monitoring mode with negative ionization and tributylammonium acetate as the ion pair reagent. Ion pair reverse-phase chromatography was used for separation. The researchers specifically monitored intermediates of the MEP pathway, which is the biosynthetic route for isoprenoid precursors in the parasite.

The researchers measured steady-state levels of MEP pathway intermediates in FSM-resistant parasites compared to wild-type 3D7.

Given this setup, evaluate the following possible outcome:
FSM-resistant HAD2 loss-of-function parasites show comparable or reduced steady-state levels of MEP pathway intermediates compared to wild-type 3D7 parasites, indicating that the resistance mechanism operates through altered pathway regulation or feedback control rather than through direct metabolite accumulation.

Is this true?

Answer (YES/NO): NO